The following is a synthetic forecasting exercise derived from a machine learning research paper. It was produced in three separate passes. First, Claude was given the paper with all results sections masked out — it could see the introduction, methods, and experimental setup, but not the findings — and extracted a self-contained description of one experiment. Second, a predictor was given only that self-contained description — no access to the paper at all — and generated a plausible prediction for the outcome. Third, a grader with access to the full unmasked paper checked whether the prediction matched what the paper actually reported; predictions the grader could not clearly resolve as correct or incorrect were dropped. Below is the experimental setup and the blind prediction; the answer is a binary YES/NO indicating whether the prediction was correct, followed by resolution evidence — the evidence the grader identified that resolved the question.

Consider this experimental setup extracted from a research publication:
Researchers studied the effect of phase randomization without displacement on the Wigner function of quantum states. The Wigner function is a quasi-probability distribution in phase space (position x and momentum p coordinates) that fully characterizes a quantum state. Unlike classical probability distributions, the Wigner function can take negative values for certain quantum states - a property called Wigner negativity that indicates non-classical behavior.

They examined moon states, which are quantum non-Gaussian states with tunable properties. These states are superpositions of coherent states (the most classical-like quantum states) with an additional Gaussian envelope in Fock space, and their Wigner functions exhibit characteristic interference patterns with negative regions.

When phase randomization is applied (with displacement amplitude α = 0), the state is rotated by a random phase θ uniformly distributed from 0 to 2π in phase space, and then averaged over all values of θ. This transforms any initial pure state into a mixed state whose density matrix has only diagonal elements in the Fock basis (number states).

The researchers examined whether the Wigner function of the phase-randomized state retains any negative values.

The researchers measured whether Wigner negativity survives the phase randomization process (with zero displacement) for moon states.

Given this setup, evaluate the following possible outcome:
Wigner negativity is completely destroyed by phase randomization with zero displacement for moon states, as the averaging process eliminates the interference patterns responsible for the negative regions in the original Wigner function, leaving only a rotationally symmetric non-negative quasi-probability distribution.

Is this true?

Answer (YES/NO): NO